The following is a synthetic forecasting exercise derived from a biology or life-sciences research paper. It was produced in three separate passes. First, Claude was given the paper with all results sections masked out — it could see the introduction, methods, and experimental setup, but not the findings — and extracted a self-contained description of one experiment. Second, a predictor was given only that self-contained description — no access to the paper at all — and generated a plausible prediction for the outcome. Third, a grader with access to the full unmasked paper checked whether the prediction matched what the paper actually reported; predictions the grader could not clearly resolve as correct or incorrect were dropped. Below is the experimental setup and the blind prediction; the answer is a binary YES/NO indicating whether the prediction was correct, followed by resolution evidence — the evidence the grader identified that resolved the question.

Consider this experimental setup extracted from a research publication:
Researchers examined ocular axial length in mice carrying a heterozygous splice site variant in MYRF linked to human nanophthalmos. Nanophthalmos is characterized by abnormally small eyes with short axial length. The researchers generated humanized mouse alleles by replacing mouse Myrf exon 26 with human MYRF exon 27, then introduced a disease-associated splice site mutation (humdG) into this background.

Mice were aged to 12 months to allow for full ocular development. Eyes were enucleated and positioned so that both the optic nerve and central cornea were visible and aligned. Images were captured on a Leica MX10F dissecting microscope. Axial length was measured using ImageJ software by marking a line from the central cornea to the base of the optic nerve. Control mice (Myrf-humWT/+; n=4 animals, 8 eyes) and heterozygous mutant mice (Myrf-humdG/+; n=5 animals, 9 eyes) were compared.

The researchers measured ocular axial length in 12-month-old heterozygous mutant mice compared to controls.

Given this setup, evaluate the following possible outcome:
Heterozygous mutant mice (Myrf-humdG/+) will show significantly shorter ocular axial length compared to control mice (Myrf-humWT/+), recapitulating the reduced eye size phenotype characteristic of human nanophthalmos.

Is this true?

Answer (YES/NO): NO